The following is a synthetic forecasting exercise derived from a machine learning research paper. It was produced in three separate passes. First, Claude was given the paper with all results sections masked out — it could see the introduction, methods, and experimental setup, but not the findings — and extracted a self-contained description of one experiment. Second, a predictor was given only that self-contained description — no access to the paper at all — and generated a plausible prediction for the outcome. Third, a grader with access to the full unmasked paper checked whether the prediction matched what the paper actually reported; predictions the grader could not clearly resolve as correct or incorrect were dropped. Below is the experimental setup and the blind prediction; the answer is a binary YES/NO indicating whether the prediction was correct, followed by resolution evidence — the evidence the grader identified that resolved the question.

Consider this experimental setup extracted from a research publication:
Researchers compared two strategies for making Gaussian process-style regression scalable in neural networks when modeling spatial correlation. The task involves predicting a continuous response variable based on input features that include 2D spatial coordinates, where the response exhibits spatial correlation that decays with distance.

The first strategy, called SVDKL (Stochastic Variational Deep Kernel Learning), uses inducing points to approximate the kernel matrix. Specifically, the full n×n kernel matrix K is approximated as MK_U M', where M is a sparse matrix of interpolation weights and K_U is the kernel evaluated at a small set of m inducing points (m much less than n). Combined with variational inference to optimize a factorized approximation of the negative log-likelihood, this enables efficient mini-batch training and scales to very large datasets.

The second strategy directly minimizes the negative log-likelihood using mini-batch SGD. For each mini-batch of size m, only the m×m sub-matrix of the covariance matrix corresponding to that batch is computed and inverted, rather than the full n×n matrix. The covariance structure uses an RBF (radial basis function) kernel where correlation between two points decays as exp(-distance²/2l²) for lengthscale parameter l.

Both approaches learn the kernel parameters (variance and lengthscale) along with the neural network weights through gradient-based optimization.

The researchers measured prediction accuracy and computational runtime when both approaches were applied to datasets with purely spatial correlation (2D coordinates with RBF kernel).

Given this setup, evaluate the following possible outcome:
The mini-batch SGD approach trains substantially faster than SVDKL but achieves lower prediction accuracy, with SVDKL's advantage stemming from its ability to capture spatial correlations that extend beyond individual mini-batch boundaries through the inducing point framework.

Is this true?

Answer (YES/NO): NO